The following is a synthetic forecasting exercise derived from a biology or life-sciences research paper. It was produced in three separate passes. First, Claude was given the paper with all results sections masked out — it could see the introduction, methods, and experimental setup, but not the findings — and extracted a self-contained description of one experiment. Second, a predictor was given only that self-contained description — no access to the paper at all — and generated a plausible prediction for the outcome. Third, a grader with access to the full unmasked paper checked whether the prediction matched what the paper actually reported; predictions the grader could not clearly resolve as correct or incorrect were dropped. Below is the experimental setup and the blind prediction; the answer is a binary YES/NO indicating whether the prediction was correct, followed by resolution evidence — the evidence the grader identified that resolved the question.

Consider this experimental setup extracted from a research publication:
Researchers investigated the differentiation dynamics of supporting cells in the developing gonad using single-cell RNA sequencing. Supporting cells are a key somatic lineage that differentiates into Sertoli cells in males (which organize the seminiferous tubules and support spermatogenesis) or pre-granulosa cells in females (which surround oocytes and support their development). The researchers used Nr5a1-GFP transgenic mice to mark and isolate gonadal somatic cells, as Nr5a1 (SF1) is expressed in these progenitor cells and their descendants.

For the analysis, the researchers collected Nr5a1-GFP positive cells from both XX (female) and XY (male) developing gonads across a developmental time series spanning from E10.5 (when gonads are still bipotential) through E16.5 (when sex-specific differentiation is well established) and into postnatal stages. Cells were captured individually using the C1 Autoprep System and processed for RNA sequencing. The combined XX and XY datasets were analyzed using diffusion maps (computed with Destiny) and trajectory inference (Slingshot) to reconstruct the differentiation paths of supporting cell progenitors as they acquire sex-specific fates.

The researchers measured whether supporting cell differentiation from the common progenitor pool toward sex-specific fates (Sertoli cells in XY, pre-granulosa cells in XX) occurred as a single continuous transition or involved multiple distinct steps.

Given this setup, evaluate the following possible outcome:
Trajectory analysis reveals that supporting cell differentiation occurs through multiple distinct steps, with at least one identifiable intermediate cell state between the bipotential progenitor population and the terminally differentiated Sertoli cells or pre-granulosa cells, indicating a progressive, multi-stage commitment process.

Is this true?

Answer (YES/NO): YES